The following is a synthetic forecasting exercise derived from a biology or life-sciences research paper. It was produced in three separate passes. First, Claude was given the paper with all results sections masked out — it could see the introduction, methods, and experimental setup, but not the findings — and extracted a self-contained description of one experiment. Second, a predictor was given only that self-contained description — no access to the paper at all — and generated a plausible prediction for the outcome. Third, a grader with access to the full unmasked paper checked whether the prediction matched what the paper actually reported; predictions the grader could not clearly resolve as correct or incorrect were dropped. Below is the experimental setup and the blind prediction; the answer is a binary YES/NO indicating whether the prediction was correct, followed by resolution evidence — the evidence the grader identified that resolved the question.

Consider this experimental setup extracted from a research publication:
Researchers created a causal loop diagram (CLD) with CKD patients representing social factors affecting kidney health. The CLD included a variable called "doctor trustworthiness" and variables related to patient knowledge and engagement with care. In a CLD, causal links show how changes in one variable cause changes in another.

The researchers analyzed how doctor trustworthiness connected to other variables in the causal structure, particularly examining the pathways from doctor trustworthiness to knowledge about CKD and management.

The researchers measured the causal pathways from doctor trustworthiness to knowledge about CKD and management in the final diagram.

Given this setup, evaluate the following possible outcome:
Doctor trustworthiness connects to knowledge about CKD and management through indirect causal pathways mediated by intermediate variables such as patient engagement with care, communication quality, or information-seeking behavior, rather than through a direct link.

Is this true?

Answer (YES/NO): YES